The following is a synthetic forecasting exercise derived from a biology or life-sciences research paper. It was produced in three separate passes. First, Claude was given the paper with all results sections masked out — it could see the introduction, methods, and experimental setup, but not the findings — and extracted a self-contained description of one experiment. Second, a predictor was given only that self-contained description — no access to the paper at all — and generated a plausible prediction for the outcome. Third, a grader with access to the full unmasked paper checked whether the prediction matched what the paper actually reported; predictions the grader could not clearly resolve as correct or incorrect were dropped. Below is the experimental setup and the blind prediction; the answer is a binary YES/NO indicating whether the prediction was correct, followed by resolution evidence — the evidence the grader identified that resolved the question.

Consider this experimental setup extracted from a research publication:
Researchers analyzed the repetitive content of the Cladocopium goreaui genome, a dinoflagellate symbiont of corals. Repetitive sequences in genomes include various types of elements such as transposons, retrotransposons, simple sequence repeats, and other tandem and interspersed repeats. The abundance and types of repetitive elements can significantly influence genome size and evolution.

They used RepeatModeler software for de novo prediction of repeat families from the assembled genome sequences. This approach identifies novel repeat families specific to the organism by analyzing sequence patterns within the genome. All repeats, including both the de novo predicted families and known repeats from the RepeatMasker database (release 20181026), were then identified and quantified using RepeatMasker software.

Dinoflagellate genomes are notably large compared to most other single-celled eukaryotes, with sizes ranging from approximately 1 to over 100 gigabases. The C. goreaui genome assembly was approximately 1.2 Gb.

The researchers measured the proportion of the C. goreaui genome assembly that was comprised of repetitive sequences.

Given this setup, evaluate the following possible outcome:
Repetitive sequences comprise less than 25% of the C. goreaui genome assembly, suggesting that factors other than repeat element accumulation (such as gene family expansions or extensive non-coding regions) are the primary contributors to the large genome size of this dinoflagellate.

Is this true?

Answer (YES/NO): NO